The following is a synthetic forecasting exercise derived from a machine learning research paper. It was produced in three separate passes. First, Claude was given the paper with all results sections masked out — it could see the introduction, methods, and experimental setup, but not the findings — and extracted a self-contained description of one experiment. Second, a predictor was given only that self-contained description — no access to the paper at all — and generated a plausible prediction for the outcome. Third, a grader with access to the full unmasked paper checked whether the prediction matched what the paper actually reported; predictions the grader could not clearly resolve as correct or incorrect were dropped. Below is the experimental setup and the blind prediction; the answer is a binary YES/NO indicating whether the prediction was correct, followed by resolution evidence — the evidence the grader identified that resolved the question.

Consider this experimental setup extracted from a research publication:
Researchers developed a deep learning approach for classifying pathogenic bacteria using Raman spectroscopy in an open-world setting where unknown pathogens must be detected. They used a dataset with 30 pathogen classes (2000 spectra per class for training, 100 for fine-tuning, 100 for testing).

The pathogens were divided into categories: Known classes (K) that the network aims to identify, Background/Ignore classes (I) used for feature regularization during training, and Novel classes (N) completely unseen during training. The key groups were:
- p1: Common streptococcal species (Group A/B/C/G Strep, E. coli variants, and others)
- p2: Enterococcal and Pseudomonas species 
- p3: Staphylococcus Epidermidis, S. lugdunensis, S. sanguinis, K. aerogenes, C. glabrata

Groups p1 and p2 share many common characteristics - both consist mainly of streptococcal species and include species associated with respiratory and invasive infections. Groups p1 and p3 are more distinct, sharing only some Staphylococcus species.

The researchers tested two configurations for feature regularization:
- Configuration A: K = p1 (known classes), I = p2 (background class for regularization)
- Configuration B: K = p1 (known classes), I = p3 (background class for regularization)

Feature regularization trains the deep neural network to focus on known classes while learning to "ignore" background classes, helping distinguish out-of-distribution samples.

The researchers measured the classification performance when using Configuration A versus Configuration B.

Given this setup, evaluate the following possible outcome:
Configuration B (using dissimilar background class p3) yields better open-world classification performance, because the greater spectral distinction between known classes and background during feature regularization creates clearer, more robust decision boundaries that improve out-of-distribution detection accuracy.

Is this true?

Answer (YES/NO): YES